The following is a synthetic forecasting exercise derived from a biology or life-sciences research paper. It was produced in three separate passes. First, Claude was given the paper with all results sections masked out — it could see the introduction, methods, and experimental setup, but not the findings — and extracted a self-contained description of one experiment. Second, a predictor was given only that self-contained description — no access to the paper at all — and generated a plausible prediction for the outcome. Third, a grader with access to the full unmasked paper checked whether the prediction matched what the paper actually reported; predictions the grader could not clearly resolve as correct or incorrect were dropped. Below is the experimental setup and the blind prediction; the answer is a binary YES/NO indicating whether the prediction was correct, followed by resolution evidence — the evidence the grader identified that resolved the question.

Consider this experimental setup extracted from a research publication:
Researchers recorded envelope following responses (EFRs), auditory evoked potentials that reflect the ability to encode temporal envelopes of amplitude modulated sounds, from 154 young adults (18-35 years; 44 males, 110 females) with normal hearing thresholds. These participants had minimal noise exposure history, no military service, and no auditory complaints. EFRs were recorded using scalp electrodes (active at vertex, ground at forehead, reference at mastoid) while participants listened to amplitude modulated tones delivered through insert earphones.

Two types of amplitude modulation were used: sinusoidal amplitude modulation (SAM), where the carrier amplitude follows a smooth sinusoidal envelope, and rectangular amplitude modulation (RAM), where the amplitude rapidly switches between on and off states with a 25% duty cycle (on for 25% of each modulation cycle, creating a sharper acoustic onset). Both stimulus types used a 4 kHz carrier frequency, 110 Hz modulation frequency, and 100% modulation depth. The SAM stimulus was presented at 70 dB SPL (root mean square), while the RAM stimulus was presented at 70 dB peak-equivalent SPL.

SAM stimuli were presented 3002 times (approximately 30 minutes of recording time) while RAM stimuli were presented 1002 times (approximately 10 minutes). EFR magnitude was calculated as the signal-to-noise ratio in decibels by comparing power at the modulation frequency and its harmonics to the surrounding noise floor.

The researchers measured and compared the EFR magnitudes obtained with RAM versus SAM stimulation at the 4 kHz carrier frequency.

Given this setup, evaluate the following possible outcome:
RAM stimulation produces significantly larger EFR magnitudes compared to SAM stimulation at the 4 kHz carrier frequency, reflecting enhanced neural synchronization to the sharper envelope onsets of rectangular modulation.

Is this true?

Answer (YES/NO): YES